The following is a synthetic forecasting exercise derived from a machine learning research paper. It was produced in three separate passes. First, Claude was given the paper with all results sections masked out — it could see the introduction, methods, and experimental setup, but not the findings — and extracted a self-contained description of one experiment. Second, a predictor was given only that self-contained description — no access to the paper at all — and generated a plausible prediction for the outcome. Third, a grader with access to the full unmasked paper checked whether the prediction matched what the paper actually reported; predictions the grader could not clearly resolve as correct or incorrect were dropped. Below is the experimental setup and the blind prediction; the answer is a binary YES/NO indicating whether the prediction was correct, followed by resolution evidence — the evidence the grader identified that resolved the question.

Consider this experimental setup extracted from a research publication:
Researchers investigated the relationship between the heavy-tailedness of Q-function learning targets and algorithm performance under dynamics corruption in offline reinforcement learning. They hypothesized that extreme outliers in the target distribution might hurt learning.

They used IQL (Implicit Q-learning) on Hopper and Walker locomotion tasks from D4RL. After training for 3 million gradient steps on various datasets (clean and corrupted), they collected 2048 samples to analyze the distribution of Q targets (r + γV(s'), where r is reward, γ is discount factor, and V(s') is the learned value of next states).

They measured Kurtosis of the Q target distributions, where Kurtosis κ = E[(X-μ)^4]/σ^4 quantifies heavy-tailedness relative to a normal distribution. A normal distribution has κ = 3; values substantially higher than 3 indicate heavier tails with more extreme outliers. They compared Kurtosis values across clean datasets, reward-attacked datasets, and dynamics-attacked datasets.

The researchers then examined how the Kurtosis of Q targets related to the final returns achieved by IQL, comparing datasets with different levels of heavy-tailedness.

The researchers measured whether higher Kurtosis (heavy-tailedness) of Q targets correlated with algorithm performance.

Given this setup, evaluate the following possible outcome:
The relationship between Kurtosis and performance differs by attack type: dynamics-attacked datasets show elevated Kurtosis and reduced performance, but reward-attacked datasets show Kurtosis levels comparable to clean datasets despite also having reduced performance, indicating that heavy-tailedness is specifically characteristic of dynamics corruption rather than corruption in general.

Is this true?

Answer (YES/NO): YES